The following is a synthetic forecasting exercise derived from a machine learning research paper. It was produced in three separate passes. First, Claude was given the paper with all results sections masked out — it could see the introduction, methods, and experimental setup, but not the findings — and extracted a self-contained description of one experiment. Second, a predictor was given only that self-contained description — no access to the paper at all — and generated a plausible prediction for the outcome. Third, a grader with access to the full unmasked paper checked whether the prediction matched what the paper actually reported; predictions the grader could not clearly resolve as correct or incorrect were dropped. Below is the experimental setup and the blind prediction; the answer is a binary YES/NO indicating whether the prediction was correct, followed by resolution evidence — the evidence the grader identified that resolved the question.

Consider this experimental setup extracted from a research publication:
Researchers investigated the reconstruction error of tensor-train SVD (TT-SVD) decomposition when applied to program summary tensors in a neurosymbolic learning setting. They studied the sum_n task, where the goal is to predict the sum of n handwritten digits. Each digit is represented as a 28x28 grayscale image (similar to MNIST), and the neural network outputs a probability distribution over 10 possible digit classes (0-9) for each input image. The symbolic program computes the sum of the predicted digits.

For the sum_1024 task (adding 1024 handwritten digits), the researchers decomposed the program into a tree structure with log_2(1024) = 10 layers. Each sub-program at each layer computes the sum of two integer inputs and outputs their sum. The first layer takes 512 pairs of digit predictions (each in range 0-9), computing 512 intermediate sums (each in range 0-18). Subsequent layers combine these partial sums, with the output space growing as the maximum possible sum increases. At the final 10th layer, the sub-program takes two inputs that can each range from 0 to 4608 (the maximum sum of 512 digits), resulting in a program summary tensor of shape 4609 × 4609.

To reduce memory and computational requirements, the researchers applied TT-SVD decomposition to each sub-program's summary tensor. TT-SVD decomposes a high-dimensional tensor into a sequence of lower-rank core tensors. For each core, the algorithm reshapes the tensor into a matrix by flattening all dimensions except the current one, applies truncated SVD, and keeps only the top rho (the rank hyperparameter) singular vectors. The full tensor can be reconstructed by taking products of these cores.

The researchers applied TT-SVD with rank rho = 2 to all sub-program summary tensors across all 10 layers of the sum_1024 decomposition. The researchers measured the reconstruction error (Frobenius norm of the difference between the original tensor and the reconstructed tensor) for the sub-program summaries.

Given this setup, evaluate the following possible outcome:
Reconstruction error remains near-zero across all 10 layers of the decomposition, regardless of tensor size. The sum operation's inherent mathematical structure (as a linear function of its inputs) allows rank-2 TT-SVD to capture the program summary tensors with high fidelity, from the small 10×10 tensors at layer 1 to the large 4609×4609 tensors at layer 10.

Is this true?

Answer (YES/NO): YES